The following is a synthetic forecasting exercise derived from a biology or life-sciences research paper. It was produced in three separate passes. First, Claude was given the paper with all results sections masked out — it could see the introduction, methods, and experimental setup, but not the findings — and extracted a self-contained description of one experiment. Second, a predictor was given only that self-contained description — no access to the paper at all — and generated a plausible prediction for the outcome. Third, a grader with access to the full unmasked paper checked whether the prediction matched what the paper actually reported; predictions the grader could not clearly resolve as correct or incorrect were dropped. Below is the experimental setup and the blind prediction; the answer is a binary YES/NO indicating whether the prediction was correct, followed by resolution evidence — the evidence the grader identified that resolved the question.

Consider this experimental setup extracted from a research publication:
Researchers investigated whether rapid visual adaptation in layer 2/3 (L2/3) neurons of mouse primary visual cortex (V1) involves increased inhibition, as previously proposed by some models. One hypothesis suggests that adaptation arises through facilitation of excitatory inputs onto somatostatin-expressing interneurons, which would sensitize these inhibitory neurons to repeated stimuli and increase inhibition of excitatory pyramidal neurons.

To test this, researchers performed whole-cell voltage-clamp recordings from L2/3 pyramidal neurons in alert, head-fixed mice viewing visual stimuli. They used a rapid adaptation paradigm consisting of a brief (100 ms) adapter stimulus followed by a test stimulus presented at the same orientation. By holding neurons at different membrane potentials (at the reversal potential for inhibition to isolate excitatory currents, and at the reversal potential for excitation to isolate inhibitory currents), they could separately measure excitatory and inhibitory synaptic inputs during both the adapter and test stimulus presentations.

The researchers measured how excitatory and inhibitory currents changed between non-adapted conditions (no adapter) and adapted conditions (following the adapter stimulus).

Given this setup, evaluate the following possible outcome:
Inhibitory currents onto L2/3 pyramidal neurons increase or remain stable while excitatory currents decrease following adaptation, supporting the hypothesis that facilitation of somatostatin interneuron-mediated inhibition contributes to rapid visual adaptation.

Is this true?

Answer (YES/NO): NO